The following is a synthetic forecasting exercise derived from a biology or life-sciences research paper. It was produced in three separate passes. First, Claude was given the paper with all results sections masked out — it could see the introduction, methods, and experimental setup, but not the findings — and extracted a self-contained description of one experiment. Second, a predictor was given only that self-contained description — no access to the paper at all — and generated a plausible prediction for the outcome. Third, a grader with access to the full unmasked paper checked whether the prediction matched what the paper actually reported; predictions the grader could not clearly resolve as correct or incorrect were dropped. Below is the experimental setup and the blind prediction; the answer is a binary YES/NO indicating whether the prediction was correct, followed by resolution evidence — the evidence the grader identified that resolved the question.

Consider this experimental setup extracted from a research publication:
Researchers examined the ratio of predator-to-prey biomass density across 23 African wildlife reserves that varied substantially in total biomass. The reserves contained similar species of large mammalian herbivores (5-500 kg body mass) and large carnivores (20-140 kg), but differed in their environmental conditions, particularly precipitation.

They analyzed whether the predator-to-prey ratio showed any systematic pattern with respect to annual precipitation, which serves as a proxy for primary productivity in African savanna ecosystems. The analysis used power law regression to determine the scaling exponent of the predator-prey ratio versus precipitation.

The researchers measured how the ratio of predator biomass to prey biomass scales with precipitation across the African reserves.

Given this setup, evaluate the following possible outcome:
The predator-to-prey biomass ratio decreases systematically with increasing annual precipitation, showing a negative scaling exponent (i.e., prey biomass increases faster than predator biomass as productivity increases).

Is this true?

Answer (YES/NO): YES